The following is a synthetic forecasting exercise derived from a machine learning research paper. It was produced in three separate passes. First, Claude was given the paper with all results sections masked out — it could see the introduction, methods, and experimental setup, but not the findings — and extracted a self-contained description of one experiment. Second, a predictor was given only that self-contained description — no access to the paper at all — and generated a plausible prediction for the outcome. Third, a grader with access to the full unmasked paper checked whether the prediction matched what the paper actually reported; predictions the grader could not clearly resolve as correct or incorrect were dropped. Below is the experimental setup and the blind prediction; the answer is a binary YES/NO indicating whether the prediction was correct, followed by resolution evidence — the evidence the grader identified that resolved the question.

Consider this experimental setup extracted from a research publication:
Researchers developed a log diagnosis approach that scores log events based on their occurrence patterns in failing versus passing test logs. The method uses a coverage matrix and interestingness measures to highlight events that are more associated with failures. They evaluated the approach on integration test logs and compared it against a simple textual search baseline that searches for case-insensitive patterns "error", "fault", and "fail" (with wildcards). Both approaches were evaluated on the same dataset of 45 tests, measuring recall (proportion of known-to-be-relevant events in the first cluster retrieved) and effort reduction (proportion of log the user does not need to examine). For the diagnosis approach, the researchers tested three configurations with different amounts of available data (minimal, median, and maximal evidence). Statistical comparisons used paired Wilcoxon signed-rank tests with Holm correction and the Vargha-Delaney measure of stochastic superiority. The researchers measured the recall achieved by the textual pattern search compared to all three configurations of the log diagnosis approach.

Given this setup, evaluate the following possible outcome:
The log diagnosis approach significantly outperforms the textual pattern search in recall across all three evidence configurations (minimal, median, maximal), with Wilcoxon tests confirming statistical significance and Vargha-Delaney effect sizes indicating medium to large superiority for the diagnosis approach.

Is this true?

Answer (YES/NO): NO